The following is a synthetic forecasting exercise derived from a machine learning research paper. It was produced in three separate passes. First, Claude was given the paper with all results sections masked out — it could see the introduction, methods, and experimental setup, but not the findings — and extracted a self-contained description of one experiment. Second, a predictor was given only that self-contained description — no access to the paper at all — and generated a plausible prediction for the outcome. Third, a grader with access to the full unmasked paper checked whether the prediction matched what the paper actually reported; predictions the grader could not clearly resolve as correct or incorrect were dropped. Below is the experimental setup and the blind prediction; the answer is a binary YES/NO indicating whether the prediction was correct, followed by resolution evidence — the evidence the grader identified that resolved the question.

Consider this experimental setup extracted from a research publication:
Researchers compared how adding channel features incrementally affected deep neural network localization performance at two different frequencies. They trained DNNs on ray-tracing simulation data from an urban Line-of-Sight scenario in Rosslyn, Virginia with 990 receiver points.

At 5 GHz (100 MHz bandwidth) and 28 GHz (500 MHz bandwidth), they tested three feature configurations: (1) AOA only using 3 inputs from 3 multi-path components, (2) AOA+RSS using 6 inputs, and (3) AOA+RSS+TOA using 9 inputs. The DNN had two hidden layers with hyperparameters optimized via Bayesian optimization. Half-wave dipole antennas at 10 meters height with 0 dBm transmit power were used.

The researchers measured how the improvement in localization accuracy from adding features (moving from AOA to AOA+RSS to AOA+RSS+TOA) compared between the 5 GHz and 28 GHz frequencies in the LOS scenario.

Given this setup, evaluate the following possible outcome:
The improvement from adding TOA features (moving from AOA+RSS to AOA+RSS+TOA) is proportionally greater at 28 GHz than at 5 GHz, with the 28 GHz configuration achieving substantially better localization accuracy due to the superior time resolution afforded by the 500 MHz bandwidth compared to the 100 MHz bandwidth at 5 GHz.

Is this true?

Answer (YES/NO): NO